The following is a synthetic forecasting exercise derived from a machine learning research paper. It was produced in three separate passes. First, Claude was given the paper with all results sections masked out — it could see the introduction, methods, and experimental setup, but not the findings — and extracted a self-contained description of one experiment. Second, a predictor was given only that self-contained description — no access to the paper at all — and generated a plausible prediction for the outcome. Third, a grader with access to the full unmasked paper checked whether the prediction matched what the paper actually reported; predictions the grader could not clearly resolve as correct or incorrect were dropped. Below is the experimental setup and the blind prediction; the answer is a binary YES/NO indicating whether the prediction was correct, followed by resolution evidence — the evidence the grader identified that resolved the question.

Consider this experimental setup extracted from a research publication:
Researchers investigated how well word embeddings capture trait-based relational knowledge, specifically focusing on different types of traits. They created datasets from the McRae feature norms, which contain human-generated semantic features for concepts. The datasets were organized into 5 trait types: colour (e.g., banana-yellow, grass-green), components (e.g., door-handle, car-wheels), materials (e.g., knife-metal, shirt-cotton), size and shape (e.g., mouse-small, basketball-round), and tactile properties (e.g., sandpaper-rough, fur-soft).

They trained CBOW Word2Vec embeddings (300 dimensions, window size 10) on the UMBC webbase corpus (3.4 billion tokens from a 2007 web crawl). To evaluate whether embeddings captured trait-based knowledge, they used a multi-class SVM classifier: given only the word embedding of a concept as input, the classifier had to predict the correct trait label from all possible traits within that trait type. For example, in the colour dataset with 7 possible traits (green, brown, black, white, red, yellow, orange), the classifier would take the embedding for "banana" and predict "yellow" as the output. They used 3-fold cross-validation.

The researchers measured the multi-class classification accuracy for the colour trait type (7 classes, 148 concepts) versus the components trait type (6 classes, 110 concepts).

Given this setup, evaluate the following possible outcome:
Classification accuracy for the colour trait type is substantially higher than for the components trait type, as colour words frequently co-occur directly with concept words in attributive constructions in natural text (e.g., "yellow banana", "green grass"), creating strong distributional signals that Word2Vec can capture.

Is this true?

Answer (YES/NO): NO